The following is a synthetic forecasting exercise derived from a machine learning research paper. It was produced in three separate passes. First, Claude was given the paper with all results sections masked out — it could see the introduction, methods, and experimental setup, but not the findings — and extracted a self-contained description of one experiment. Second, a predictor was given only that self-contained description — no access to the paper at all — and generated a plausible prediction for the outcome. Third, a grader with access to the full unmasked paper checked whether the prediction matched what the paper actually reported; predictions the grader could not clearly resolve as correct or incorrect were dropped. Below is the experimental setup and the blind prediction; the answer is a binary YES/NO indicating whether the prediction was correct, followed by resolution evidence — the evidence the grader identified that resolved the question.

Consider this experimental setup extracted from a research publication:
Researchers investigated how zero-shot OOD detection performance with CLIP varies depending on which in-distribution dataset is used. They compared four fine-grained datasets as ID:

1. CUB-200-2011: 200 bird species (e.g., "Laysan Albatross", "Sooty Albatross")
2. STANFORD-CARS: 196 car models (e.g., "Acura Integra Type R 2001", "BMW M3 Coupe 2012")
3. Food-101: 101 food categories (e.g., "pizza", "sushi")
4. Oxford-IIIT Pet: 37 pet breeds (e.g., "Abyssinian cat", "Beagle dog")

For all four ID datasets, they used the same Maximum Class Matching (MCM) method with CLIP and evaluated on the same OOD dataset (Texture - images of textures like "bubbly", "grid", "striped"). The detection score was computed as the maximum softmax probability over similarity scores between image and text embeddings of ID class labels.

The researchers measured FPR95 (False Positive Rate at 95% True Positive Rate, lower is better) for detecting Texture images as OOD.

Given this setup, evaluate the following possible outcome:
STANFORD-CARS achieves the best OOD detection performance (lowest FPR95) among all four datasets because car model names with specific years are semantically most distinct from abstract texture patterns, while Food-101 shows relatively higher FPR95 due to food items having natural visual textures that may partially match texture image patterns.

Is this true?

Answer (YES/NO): YES